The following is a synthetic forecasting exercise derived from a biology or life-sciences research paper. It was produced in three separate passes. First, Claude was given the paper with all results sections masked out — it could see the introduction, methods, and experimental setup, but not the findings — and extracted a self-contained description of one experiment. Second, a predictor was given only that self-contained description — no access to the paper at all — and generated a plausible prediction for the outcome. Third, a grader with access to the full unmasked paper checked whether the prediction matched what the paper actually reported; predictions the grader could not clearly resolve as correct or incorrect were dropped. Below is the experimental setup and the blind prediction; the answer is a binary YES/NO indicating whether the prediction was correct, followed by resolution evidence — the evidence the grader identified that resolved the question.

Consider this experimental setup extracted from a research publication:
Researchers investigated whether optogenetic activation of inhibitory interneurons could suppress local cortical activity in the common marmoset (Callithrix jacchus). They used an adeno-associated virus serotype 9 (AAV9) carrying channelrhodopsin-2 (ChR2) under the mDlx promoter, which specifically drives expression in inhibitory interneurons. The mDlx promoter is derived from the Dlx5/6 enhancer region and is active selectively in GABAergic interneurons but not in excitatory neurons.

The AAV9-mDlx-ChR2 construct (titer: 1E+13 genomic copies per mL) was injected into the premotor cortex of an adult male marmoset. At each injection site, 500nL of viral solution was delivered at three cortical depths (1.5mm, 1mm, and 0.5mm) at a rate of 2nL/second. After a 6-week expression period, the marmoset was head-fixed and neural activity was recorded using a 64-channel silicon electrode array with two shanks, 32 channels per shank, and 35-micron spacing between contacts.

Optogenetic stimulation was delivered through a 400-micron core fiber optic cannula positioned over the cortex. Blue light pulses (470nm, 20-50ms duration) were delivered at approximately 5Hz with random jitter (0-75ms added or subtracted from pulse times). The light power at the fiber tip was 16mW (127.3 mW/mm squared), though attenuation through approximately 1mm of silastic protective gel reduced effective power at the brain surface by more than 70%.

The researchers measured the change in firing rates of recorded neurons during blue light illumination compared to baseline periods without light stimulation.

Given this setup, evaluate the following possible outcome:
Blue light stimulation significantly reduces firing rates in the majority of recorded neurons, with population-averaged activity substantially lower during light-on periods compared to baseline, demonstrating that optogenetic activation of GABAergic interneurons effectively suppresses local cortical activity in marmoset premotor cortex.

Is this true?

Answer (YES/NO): NO